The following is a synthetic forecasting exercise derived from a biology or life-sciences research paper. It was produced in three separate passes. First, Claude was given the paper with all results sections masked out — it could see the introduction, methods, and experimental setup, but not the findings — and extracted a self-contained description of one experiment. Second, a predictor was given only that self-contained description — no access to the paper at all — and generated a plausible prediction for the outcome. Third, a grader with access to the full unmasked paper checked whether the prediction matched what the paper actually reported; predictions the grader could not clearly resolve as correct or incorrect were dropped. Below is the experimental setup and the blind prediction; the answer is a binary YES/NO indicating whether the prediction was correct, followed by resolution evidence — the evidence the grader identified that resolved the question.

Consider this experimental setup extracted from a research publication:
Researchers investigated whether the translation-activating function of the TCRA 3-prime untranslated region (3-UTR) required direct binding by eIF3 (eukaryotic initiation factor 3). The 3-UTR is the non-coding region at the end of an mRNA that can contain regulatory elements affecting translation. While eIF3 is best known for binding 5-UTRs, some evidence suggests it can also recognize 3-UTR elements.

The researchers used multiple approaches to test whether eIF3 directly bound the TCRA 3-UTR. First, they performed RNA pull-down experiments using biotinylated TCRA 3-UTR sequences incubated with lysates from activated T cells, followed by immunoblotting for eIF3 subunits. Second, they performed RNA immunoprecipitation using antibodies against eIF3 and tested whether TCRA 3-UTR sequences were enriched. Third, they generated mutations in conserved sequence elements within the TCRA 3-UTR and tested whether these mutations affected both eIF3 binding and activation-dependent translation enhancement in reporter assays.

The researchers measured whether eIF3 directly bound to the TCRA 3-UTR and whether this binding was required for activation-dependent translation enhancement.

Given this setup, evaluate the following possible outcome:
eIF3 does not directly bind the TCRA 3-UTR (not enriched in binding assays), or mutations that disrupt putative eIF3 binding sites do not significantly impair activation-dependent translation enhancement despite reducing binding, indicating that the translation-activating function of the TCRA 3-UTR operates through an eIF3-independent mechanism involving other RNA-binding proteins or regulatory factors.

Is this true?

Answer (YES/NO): NO